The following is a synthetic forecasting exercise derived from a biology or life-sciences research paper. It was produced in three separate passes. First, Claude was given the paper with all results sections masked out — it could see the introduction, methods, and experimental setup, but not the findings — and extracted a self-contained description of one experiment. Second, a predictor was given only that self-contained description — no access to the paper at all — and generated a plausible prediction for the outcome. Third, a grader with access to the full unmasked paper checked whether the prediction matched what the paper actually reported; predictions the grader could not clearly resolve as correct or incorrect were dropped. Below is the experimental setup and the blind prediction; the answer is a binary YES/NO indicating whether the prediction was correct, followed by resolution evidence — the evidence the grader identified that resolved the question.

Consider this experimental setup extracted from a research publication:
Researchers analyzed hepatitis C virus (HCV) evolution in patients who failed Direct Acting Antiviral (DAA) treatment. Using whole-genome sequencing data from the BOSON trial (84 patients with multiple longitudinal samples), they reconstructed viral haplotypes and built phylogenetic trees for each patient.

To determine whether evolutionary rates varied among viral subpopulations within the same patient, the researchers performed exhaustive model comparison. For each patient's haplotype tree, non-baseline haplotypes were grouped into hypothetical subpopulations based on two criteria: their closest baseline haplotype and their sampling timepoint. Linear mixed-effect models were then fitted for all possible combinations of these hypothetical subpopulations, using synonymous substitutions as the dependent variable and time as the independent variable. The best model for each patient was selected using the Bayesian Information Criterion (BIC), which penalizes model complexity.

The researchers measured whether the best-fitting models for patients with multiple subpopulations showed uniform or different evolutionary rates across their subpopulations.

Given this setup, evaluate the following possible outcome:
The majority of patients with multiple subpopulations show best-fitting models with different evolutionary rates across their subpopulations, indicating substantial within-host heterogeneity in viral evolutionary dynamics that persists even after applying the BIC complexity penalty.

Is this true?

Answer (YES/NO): YES